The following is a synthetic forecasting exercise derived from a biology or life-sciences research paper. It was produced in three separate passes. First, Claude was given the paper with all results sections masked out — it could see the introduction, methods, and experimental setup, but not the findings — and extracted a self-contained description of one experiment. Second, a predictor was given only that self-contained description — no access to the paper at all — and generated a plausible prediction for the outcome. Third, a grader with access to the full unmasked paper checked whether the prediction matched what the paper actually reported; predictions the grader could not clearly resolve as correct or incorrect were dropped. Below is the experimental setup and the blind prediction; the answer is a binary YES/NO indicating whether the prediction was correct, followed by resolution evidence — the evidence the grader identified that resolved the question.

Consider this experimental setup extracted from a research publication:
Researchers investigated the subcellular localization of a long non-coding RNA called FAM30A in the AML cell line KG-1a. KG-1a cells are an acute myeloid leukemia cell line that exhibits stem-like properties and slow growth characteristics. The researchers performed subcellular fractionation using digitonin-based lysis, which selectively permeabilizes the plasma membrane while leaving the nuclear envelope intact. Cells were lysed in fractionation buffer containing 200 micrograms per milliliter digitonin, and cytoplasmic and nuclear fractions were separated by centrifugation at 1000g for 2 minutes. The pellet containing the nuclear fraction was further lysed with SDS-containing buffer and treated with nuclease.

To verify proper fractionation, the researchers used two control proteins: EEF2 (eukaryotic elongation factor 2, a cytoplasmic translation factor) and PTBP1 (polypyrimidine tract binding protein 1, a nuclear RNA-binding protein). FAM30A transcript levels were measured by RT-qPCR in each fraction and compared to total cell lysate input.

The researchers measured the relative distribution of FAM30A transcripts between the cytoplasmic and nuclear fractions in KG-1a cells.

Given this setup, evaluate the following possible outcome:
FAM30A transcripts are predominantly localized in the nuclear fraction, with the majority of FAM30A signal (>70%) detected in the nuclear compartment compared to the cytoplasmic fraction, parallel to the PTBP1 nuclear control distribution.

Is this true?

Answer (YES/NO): NO